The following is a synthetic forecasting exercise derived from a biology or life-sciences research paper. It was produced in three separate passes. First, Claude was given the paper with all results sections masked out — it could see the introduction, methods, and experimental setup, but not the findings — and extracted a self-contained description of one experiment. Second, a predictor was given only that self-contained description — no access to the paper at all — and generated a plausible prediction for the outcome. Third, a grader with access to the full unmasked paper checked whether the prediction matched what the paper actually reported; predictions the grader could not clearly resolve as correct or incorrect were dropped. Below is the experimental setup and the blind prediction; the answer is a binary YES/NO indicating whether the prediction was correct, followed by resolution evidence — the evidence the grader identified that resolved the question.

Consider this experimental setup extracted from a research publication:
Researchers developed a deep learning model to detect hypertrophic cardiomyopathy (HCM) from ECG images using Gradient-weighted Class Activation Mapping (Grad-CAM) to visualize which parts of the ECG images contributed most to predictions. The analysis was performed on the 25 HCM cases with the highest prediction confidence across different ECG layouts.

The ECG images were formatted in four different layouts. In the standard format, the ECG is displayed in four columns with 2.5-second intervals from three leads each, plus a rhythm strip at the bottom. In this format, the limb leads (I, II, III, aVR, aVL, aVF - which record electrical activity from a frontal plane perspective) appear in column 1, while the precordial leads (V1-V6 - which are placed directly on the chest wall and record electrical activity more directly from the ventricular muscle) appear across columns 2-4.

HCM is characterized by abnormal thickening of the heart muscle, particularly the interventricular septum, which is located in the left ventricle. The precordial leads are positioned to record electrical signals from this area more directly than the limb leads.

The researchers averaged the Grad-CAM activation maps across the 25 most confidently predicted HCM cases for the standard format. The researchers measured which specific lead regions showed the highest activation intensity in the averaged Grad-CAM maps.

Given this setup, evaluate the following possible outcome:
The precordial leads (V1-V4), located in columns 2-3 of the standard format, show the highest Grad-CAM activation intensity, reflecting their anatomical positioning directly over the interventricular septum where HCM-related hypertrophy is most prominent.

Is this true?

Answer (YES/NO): NO